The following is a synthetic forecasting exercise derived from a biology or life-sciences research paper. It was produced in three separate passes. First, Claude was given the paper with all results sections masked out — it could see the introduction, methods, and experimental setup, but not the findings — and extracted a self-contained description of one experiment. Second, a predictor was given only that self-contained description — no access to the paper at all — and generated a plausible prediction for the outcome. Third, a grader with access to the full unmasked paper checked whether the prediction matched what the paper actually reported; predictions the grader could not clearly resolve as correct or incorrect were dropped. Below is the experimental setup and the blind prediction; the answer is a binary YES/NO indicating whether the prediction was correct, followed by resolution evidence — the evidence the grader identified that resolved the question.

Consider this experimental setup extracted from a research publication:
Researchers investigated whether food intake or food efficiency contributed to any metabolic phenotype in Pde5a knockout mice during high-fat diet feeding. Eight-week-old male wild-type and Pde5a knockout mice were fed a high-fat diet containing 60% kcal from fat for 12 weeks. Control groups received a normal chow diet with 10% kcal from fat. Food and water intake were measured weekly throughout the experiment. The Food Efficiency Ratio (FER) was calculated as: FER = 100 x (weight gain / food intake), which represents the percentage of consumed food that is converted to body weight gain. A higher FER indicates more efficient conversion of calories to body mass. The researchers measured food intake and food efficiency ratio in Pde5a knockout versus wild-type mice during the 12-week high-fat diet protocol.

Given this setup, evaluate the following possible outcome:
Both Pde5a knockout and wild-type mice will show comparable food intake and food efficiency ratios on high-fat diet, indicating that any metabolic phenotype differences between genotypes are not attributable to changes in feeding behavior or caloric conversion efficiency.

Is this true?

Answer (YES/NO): NO